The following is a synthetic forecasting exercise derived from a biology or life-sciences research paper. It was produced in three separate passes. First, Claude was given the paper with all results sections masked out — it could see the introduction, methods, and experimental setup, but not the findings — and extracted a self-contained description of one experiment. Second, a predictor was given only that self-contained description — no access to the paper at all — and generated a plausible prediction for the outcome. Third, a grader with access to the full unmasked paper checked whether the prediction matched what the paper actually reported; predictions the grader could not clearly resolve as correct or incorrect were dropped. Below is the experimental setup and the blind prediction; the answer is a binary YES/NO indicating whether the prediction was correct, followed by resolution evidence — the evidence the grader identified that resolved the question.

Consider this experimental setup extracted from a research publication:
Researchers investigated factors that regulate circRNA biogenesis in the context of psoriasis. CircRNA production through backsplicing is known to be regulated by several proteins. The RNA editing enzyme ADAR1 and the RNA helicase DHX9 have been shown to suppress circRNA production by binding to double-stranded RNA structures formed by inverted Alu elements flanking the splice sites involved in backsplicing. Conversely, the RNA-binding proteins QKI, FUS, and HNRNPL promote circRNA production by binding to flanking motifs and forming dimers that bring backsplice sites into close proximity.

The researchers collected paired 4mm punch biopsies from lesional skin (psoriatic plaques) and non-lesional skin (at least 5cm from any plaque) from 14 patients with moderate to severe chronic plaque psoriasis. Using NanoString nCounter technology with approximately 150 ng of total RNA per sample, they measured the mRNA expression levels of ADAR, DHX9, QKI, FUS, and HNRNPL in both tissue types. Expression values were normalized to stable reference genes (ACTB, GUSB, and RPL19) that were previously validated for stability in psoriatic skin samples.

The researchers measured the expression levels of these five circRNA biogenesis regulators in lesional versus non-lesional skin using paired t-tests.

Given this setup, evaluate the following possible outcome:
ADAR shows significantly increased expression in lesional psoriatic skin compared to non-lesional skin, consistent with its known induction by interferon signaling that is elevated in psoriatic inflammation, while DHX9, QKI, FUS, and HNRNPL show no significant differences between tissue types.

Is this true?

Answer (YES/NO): YES